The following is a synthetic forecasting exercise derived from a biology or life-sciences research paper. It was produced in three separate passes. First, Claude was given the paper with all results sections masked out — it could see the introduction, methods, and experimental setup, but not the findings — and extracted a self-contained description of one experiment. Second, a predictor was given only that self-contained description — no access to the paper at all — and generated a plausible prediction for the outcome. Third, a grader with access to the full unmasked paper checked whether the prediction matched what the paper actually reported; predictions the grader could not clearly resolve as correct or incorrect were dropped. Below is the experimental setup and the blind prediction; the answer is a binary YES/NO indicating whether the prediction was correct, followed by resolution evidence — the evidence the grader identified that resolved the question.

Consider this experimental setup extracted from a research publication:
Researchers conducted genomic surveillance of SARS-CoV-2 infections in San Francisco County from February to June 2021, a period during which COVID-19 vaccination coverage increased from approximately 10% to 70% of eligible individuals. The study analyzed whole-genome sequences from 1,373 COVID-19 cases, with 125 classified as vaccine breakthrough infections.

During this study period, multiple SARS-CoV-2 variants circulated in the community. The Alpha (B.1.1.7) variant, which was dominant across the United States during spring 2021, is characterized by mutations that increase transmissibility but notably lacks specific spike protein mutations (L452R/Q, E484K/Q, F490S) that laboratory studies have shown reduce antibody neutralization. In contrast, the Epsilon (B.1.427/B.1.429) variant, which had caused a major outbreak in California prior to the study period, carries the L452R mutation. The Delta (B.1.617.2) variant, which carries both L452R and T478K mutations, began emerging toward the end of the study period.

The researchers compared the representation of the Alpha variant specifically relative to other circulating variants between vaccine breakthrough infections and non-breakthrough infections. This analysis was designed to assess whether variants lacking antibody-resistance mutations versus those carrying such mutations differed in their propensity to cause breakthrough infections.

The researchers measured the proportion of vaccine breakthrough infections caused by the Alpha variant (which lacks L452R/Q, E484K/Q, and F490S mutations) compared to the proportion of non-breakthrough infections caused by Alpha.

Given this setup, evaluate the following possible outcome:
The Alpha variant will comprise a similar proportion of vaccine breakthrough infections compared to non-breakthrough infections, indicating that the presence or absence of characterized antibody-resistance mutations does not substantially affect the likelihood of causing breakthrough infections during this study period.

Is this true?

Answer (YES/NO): NO